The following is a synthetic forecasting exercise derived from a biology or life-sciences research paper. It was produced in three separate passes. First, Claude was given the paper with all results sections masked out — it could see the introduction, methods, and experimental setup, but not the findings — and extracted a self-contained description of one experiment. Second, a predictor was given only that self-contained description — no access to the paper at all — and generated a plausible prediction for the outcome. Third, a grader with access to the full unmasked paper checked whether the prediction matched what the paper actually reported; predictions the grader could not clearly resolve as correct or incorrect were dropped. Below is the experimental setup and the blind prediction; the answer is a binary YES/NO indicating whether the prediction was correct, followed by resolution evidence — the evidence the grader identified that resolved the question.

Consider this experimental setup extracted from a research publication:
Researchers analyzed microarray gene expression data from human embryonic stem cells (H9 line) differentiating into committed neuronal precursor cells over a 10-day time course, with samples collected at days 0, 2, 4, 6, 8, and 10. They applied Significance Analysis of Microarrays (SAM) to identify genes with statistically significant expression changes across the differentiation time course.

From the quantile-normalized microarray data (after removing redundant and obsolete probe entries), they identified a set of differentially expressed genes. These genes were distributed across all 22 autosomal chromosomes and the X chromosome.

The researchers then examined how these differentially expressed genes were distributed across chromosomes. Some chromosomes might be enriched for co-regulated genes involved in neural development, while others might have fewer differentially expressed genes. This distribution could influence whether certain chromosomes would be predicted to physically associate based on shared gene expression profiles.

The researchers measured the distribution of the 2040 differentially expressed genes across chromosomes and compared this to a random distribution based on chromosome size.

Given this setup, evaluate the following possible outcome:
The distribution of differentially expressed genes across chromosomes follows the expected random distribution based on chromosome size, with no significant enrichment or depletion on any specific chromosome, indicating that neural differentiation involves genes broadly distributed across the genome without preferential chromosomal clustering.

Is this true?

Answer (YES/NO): NO